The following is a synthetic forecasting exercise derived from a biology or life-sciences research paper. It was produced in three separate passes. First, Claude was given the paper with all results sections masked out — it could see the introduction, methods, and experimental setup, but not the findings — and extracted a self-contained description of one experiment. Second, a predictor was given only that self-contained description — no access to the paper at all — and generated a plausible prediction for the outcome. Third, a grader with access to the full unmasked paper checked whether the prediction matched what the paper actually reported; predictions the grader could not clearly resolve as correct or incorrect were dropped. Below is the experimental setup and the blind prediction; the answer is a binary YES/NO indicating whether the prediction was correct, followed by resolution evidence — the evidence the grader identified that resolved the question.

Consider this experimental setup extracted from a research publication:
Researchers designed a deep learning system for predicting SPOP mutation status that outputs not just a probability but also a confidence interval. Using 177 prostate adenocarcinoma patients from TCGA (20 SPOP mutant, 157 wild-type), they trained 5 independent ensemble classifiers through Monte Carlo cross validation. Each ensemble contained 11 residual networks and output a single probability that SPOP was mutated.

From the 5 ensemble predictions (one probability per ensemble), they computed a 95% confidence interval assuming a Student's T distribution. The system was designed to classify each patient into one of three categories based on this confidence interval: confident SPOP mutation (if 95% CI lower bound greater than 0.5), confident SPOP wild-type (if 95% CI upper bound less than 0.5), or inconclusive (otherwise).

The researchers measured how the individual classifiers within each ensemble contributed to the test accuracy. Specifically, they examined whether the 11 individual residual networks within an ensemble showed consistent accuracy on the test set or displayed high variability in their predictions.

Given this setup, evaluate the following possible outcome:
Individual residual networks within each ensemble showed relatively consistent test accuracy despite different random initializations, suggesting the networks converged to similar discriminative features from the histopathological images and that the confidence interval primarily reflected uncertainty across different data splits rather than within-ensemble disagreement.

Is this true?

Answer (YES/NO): NO